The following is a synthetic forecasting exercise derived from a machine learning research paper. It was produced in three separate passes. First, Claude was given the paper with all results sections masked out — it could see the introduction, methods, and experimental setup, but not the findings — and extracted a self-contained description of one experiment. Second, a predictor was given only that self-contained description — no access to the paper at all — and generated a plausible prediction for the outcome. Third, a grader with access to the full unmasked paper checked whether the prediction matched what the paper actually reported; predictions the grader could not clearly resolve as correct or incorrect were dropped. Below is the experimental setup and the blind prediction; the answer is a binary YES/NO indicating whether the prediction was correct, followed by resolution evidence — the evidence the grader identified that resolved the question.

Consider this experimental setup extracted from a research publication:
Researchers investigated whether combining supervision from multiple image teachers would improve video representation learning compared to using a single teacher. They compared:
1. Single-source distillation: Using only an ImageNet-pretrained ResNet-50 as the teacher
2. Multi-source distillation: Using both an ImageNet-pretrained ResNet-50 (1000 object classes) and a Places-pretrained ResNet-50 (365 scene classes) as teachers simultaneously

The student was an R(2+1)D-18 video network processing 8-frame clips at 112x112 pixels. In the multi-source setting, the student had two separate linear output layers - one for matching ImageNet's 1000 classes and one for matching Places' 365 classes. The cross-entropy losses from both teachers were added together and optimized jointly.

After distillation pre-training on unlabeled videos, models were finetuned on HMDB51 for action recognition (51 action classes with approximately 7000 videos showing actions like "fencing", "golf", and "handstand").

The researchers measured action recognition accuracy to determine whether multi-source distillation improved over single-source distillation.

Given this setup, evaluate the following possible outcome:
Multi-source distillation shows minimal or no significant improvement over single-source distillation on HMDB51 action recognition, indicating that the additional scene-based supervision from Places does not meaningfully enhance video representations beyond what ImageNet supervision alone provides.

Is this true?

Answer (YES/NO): YES